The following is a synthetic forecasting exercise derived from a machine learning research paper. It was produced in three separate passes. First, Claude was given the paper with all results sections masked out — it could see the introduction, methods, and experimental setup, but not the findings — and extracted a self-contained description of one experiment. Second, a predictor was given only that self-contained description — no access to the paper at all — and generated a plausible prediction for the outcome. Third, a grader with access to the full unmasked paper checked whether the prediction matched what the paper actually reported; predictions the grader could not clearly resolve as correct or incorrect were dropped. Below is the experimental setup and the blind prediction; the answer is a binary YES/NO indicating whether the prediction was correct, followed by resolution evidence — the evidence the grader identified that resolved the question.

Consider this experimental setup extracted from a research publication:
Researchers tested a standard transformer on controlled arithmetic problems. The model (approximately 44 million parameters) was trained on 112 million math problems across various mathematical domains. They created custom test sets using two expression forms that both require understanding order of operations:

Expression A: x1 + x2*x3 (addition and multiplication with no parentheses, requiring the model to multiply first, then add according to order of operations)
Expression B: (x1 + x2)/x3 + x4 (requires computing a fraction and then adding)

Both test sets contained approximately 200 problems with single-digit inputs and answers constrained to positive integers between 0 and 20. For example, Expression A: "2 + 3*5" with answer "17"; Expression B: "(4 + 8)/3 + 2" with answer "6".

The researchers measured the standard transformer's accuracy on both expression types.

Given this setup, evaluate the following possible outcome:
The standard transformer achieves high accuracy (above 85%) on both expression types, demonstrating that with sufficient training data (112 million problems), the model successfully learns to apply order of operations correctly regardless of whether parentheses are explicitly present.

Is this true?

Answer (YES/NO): NO